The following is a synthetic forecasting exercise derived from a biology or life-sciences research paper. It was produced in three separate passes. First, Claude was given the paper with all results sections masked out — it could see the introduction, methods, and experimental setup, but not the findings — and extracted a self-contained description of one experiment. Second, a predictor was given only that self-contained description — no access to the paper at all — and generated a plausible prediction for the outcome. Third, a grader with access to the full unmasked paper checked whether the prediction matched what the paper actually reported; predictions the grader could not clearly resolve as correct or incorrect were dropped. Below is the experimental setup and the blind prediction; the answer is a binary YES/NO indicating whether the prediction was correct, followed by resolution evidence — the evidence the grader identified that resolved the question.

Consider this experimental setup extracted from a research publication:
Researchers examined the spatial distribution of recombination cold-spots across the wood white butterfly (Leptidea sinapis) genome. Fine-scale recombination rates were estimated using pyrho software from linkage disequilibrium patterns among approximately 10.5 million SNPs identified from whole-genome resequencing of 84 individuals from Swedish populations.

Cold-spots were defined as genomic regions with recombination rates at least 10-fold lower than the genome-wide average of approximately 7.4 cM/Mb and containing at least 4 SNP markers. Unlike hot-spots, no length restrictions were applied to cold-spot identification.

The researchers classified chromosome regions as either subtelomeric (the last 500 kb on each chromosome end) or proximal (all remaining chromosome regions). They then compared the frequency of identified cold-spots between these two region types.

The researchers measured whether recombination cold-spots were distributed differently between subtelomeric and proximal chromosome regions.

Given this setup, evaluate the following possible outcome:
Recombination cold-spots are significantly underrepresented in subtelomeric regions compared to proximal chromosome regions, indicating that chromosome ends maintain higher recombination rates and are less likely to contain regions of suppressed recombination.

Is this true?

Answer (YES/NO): NO